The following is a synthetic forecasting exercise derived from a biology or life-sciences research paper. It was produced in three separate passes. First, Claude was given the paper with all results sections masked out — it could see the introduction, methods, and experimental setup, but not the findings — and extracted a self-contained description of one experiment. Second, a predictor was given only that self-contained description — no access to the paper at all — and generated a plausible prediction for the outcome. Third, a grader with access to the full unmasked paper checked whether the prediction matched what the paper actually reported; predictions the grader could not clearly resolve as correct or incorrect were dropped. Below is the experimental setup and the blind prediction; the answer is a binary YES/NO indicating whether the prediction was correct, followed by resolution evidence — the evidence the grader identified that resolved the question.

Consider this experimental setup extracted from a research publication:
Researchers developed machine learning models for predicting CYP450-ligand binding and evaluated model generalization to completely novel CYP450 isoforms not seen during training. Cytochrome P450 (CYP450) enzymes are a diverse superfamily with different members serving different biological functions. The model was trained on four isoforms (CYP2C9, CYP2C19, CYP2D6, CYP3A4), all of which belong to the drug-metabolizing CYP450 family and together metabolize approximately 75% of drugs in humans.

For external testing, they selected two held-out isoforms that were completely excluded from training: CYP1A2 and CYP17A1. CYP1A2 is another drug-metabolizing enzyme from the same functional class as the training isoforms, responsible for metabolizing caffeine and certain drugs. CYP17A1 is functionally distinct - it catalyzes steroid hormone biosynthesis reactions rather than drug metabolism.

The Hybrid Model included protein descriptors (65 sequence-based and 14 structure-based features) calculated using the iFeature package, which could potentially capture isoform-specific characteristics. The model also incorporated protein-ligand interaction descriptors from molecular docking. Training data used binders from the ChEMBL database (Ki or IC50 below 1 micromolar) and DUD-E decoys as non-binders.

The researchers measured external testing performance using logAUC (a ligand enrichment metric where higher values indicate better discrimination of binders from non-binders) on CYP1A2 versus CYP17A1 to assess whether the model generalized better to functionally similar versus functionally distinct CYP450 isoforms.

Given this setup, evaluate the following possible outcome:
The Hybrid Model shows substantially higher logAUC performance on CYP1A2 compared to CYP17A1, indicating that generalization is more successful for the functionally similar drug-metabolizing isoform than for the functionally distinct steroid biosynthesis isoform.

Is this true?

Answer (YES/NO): NO